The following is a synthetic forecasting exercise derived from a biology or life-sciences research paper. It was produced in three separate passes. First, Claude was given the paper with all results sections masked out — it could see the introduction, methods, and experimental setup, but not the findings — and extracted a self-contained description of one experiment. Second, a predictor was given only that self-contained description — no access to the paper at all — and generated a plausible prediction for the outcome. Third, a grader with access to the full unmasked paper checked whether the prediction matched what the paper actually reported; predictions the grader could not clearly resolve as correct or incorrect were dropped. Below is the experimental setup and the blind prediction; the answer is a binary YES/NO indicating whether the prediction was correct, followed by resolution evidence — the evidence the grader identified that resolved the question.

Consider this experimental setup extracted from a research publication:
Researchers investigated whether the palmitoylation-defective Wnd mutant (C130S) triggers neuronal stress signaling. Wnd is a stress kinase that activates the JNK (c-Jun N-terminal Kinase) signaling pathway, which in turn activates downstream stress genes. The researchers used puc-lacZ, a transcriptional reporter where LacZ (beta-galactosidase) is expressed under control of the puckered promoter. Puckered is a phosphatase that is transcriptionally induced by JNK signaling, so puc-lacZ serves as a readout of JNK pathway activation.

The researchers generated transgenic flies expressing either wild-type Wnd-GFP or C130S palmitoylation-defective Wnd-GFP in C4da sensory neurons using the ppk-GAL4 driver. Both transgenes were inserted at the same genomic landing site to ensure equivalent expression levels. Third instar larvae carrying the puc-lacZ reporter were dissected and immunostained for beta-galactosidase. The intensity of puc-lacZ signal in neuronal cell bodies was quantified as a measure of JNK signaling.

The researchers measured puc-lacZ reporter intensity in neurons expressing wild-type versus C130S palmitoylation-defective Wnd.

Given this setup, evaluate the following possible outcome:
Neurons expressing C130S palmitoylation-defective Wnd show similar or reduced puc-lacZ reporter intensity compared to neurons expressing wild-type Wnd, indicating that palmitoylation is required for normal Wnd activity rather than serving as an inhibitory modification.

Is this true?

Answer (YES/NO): NO